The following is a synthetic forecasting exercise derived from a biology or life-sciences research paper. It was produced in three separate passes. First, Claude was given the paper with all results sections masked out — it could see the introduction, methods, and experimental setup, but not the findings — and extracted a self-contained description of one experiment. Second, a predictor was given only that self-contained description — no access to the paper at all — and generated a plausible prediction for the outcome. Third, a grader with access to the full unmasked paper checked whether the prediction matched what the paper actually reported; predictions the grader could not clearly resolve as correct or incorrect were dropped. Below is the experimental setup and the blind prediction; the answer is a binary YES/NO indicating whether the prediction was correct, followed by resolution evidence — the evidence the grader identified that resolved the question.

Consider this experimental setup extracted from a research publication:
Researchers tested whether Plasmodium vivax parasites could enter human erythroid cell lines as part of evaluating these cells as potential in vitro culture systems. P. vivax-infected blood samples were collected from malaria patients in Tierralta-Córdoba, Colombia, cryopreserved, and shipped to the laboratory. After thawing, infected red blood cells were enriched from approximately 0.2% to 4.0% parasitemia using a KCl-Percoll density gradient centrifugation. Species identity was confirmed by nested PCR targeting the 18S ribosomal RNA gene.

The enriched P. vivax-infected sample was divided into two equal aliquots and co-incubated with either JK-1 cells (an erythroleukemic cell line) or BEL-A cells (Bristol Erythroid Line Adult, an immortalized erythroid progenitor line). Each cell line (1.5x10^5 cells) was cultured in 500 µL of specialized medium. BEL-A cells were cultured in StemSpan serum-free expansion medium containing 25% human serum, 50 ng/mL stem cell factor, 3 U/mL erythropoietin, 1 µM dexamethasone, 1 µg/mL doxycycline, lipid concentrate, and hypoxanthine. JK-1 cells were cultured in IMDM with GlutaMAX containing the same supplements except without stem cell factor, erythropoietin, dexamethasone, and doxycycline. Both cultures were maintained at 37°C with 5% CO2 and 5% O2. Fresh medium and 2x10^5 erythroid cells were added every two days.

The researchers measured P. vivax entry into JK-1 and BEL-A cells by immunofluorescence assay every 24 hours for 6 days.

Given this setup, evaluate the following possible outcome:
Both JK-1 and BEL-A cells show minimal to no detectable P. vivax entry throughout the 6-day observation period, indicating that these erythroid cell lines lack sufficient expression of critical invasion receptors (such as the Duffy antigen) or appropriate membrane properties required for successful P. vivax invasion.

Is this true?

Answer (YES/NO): NO